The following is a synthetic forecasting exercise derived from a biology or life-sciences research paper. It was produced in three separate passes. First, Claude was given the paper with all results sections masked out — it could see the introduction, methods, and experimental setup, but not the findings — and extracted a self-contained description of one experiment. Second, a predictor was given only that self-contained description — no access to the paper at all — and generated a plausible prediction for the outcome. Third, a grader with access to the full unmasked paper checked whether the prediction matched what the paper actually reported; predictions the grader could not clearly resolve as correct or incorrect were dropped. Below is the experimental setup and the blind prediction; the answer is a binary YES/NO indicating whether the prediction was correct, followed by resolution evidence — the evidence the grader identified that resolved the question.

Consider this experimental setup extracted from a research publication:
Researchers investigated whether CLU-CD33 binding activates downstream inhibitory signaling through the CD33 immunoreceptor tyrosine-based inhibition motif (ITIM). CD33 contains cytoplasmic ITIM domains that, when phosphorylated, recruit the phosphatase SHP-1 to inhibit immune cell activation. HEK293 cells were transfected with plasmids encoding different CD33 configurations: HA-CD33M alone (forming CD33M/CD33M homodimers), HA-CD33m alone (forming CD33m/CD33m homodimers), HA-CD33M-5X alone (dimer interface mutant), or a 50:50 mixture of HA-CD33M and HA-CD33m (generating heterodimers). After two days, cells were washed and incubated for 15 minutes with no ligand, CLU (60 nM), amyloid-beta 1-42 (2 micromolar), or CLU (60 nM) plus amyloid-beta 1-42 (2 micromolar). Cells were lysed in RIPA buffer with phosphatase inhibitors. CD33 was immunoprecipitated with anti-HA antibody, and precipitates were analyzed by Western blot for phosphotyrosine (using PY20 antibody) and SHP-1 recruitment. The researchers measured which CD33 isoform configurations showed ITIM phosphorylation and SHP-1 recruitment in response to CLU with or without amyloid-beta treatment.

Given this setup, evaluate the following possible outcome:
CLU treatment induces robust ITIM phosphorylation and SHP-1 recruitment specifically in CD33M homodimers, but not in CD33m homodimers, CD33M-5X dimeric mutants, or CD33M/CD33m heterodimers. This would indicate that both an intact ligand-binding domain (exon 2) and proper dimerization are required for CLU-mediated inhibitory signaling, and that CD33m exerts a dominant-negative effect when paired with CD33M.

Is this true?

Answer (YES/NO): NO